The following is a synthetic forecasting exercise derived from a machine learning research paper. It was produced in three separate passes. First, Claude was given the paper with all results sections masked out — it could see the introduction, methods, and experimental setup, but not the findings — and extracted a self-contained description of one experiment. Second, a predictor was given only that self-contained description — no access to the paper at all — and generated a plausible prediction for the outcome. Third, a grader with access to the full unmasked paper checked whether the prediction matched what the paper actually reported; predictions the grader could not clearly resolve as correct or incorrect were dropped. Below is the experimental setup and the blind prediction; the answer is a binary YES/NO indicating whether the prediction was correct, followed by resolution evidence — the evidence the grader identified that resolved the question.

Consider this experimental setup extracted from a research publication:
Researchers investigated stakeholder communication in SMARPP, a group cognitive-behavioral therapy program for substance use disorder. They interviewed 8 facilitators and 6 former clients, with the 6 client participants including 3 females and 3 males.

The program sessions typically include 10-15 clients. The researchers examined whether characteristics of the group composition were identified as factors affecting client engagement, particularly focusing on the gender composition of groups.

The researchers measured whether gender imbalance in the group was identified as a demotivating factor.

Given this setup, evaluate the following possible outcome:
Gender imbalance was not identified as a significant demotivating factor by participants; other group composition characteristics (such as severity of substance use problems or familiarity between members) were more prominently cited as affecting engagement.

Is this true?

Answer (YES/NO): NO